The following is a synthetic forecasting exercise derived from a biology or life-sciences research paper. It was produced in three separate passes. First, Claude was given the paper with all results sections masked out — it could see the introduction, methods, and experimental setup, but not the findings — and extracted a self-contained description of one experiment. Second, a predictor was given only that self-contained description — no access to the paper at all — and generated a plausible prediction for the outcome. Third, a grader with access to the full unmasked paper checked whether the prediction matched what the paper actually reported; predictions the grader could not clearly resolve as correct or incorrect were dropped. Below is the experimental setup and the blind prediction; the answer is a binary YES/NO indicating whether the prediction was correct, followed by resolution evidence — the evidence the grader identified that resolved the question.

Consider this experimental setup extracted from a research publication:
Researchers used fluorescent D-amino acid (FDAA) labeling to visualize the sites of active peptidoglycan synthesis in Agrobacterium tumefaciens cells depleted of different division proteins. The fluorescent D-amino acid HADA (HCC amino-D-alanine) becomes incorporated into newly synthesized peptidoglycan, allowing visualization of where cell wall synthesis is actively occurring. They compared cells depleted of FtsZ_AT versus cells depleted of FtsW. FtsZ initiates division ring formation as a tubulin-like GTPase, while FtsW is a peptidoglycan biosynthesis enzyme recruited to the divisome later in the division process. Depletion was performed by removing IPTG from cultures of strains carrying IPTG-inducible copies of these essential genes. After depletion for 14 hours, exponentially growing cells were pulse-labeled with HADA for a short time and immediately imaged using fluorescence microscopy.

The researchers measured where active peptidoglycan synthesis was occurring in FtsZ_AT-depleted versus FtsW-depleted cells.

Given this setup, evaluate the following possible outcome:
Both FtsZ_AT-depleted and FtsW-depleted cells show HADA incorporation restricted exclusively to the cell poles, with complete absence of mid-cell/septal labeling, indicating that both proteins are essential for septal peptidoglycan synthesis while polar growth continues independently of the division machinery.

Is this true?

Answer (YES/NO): NO